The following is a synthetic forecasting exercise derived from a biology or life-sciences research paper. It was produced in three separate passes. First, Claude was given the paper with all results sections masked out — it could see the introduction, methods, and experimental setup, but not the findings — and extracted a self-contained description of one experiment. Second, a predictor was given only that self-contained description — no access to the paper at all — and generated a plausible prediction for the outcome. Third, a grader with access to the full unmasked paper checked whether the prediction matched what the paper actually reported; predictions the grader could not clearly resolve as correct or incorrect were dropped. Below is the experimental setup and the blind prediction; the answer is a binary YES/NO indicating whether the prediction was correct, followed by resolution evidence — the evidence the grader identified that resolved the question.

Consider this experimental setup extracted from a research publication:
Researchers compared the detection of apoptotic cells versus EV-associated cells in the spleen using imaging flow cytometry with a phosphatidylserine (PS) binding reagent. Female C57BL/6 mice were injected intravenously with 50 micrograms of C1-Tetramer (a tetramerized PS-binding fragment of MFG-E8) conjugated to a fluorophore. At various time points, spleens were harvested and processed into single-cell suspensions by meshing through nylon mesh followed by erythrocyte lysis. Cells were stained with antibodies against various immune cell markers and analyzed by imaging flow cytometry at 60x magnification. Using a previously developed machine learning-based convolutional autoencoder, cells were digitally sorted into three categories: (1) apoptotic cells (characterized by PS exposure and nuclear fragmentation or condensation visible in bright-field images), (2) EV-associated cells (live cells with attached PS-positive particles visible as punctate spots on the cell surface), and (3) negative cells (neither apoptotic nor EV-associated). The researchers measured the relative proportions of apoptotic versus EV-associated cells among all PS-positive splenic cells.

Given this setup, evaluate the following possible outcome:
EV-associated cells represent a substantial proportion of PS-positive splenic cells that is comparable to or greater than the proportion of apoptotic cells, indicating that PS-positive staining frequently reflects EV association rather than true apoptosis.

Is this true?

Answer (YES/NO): YES